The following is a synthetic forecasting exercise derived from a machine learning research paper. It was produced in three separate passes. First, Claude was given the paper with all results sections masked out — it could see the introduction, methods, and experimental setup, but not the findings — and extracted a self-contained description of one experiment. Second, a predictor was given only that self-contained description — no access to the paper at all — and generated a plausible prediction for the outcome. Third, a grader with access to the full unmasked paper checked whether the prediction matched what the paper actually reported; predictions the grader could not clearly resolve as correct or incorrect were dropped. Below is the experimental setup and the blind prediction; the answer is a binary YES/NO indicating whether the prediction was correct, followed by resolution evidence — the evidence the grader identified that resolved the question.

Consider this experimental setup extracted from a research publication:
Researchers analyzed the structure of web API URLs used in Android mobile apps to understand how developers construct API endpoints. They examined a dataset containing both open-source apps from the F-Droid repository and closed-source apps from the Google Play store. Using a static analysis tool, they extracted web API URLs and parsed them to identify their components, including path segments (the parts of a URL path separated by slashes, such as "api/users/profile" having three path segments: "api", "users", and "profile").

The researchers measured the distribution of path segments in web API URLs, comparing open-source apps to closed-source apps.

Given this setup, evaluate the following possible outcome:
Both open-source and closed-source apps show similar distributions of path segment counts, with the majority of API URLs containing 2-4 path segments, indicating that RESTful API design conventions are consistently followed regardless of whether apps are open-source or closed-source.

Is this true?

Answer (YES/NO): NO